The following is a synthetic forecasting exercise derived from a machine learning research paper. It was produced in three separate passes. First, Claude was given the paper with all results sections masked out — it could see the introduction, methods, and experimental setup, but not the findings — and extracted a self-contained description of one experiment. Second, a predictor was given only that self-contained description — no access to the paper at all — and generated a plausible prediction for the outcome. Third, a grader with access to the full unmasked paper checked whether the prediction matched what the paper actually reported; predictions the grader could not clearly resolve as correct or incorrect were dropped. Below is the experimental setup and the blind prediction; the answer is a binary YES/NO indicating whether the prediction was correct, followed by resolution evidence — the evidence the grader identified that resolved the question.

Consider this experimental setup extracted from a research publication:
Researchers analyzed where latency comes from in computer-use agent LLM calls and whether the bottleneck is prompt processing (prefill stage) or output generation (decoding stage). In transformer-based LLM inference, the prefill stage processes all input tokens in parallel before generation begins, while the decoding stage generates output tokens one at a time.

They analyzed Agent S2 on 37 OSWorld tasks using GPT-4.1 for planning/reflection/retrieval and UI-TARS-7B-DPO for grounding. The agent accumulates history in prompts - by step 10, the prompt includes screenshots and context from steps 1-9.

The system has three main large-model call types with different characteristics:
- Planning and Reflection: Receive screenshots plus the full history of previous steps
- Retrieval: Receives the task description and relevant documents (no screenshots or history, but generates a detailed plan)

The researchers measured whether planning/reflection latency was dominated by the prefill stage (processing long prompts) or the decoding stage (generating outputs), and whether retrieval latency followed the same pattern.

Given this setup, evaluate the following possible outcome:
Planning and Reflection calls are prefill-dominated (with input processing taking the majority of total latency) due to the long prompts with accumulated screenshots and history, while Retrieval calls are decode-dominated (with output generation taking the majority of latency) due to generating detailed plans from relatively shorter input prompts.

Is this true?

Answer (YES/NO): YES